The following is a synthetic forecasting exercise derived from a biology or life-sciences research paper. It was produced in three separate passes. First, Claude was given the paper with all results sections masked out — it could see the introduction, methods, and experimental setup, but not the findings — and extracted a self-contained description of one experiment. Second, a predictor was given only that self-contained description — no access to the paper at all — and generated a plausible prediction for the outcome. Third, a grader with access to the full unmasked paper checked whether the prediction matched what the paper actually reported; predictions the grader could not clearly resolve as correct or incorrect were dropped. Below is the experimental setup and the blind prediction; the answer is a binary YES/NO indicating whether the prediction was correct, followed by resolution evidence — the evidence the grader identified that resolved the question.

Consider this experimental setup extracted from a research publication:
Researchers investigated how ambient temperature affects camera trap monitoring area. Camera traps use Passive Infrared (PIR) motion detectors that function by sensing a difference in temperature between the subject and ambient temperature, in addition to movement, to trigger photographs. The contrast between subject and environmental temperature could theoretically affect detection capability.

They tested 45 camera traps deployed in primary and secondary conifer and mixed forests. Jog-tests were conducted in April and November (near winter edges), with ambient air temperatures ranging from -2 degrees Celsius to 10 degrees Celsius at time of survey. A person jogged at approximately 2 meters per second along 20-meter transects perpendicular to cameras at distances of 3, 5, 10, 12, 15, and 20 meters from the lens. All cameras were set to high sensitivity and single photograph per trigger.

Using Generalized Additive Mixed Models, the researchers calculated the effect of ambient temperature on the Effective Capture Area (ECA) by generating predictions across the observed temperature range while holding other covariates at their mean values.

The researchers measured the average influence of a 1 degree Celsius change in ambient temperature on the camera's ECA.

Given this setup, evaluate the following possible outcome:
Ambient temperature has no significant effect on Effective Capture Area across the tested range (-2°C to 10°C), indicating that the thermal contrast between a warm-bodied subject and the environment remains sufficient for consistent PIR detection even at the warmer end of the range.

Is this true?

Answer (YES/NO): YES